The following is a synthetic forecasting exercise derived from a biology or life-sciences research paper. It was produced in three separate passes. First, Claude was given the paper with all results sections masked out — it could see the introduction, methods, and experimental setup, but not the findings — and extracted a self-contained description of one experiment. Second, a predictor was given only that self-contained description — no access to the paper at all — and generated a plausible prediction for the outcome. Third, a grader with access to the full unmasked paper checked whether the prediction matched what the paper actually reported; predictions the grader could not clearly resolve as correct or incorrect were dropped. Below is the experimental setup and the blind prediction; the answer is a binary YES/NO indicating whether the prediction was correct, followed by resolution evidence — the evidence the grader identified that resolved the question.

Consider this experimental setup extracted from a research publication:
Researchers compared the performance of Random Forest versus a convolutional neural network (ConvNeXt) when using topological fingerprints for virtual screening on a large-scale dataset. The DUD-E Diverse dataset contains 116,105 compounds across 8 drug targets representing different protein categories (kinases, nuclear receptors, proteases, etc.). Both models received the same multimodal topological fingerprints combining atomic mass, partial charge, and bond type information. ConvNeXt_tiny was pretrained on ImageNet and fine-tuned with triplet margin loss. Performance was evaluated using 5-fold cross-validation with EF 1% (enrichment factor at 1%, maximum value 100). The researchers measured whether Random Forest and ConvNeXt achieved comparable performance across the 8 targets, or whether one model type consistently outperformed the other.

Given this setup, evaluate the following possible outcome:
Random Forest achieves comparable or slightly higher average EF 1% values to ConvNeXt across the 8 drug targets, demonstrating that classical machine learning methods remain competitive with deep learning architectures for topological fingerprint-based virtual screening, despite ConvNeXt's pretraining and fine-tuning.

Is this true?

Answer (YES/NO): NO